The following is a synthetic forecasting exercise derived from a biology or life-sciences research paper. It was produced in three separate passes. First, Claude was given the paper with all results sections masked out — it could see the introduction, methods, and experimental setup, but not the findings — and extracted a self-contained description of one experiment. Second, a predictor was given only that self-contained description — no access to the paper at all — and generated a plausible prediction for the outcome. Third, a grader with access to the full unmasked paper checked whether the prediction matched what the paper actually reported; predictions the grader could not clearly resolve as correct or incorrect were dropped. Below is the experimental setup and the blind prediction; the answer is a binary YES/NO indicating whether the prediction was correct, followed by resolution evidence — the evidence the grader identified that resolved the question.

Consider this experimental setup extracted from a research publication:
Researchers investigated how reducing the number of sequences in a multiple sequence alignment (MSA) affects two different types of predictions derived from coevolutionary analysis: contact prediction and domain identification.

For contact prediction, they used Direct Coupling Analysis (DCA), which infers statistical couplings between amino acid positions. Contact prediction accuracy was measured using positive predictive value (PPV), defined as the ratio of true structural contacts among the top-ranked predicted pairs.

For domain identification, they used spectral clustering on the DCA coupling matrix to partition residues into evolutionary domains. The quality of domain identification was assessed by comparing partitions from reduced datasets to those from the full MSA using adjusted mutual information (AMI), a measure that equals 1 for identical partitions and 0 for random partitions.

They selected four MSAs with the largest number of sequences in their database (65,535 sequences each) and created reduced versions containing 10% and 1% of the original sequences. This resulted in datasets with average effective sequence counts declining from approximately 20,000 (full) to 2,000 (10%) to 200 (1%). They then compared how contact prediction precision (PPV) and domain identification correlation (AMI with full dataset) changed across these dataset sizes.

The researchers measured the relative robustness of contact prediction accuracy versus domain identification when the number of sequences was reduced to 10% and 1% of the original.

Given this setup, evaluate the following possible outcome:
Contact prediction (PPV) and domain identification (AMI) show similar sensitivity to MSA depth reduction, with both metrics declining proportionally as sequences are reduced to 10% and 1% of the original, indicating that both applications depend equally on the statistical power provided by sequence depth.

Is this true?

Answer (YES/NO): NO